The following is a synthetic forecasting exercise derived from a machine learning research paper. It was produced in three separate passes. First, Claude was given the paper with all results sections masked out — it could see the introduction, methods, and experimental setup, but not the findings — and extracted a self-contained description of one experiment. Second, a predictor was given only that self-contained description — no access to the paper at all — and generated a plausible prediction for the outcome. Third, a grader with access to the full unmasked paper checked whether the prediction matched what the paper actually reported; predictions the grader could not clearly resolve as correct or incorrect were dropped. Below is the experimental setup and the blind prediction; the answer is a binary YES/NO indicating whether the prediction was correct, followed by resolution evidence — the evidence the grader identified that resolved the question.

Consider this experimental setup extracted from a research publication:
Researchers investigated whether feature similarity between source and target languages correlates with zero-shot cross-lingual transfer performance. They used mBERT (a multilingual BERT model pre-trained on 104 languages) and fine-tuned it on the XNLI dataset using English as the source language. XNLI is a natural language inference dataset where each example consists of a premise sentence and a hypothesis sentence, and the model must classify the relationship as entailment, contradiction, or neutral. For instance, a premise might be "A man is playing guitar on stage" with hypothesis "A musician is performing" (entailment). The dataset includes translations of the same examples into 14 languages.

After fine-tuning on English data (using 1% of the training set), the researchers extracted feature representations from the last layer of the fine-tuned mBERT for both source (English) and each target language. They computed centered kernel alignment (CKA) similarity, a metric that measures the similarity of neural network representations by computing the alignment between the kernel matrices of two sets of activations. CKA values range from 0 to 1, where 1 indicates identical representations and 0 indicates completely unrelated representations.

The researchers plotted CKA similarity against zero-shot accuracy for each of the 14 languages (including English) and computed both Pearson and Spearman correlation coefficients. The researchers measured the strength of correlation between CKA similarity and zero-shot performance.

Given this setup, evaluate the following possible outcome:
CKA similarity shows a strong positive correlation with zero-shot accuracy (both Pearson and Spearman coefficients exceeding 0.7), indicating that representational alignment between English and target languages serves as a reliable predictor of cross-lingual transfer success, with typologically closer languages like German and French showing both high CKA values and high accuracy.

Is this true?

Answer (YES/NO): YES